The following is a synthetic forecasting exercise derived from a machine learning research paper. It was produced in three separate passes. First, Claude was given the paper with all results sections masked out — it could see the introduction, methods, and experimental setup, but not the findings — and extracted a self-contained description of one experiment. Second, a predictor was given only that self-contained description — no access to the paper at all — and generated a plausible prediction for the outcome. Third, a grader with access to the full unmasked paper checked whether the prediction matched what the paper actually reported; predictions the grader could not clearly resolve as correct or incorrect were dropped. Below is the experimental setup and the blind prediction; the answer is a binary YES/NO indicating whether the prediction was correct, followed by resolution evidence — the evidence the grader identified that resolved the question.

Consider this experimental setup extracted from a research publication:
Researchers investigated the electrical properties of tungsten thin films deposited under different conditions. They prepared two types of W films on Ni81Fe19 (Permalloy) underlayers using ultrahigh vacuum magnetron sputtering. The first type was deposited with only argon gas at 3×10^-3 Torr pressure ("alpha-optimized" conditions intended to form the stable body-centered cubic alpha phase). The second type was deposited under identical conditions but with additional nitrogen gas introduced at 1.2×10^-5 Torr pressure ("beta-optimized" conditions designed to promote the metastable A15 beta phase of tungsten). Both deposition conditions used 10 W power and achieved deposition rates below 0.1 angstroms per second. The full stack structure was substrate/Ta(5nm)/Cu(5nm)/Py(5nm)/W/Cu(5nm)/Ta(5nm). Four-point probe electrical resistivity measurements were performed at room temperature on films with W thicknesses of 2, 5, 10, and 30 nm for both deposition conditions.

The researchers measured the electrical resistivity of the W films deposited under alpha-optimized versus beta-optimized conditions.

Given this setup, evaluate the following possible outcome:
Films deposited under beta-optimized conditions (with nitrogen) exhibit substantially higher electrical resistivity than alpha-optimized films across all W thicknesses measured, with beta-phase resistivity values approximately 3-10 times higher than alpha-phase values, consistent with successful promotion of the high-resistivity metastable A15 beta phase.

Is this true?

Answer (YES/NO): YES